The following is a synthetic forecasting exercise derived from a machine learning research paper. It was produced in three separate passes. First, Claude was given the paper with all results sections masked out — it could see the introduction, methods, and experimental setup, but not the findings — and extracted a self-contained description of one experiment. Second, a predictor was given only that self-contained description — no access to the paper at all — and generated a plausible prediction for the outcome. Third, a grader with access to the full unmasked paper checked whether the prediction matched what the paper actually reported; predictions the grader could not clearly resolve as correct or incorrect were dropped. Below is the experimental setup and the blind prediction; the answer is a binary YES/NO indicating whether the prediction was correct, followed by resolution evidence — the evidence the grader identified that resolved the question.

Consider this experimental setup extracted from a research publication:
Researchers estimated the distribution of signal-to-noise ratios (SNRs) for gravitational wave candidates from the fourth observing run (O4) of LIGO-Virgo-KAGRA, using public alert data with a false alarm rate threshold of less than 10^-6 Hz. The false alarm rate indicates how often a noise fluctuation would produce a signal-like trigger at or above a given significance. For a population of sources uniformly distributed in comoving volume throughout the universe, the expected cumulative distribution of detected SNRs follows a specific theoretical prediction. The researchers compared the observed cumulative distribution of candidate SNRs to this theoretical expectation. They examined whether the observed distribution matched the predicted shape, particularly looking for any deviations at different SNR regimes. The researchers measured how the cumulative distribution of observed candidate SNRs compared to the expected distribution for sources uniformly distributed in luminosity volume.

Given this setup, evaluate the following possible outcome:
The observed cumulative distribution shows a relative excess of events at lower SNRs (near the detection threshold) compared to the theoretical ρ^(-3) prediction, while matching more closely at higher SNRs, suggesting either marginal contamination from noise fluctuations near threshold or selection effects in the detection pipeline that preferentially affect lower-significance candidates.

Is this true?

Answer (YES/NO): NO